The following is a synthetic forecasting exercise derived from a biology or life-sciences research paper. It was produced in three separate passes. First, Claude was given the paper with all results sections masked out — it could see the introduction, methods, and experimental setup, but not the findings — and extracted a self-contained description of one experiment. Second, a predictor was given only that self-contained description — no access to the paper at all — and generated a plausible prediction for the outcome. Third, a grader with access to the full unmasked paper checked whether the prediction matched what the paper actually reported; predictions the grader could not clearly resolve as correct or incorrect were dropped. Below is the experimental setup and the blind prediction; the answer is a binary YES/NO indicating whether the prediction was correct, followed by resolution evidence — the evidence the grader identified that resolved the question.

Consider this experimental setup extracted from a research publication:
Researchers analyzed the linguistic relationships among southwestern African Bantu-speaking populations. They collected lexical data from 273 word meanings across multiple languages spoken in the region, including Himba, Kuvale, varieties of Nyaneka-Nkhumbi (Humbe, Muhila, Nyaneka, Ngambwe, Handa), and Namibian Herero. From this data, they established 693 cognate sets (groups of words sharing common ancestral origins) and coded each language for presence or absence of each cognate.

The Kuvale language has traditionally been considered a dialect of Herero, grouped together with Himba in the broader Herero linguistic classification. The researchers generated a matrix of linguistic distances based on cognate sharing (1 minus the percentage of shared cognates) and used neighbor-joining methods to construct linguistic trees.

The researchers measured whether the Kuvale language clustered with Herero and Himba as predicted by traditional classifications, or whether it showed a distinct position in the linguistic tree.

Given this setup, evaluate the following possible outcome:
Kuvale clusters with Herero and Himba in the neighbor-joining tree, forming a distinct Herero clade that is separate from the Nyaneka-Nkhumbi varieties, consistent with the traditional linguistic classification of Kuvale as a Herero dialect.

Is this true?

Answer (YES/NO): NO